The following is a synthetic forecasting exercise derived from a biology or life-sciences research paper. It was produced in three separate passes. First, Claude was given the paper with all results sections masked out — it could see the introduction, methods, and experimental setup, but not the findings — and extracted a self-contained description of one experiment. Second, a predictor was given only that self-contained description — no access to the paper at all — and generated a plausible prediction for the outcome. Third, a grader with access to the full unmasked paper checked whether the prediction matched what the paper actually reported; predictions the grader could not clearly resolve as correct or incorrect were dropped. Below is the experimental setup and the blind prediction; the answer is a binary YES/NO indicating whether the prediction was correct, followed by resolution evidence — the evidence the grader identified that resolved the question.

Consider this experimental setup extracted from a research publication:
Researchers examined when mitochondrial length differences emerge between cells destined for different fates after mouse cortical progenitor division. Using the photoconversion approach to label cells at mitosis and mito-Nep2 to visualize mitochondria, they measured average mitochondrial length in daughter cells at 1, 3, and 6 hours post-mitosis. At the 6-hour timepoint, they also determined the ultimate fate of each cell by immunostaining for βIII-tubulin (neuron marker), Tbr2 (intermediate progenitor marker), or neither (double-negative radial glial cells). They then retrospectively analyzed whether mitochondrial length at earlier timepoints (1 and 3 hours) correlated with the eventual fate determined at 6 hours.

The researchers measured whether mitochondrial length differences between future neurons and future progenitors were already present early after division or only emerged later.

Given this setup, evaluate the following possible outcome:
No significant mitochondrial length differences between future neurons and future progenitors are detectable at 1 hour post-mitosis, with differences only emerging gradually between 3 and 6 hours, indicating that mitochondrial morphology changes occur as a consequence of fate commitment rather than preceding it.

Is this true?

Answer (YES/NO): NO